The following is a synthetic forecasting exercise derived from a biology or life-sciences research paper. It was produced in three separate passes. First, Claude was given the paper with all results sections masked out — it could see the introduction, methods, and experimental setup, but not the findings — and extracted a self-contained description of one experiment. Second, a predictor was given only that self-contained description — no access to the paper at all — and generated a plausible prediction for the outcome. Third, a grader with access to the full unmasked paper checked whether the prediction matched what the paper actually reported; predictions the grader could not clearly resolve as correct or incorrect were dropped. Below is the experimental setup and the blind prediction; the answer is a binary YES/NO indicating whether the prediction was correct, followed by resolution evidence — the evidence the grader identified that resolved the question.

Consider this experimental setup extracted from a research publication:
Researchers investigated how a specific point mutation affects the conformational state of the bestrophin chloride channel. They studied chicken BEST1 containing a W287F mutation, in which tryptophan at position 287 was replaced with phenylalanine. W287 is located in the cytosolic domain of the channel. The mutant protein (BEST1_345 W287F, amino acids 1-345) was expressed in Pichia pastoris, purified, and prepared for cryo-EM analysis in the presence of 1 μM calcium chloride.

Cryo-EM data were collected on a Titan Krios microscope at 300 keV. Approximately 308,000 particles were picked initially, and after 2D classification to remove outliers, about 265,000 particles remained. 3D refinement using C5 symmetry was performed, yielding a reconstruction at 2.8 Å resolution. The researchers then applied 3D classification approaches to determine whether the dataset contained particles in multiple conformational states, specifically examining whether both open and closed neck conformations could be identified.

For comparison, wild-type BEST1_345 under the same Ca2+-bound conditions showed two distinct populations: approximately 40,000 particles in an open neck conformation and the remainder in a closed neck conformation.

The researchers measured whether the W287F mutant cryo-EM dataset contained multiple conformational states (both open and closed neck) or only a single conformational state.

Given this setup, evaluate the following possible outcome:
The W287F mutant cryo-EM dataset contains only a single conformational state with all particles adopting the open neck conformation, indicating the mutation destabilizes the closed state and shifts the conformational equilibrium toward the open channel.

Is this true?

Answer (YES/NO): YES